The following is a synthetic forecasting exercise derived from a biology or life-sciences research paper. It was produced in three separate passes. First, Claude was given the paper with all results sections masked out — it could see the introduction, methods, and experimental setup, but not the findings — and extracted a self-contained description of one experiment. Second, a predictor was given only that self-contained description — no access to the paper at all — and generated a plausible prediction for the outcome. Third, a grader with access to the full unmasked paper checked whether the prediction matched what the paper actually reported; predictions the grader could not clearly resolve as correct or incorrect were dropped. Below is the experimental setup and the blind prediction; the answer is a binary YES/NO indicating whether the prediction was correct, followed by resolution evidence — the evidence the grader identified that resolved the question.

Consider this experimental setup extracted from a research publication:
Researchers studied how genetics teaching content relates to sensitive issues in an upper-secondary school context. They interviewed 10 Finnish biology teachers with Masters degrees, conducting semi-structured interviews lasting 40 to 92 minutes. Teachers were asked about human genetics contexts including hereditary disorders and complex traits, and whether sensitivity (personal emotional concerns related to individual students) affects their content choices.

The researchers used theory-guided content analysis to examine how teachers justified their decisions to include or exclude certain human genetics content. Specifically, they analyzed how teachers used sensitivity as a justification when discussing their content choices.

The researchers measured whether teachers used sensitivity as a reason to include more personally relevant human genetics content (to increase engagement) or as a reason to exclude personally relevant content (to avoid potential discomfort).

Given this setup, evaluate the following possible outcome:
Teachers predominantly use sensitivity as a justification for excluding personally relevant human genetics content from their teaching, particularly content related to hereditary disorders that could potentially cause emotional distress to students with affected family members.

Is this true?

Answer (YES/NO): NO